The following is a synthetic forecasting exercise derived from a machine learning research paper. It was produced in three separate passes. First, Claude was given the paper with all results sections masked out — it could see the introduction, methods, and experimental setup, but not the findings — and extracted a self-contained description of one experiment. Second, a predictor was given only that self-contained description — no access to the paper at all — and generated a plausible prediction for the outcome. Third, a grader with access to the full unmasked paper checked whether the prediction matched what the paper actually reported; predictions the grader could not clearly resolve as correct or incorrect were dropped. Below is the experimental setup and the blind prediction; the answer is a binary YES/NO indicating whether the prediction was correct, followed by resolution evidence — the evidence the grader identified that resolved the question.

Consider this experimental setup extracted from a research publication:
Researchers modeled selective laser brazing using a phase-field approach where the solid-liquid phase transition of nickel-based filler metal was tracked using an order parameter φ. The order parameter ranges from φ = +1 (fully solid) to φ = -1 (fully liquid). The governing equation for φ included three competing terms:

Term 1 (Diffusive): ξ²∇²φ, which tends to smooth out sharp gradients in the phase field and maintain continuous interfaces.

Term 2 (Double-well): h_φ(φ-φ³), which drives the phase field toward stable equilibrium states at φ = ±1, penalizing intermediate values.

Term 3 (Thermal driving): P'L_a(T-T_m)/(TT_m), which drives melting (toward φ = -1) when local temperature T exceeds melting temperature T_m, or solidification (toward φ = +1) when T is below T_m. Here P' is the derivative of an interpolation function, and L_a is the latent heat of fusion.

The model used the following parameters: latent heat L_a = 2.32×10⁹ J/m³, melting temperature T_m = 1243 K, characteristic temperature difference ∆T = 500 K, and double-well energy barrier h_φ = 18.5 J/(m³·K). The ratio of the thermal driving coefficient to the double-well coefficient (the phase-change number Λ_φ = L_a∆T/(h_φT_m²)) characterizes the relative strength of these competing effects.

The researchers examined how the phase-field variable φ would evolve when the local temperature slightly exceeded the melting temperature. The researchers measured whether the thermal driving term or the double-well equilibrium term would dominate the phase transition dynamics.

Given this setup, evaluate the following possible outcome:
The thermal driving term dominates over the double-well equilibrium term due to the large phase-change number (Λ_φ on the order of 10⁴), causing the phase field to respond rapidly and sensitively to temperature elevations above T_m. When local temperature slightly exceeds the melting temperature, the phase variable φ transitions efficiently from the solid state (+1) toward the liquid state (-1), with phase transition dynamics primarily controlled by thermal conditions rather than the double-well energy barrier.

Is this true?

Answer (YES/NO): YES